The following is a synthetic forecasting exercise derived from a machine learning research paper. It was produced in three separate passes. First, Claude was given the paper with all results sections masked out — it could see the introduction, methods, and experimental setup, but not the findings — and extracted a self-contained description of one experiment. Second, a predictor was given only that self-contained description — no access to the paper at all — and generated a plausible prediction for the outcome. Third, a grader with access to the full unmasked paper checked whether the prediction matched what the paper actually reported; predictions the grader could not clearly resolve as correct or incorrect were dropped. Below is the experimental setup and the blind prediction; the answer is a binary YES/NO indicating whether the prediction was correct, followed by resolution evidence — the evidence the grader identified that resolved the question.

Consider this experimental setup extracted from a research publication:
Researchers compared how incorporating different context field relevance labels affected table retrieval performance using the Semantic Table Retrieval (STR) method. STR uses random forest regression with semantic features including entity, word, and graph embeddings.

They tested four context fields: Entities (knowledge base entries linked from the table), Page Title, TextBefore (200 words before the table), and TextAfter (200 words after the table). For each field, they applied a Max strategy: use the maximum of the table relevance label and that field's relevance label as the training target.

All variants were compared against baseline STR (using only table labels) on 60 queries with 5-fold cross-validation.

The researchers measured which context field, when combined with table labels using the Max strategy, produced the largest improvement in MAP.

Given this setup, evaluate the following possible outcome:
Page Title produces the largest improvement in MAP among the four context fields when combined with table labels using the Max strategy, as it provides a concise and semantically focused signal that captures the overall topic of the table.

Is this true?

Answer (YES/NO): NO